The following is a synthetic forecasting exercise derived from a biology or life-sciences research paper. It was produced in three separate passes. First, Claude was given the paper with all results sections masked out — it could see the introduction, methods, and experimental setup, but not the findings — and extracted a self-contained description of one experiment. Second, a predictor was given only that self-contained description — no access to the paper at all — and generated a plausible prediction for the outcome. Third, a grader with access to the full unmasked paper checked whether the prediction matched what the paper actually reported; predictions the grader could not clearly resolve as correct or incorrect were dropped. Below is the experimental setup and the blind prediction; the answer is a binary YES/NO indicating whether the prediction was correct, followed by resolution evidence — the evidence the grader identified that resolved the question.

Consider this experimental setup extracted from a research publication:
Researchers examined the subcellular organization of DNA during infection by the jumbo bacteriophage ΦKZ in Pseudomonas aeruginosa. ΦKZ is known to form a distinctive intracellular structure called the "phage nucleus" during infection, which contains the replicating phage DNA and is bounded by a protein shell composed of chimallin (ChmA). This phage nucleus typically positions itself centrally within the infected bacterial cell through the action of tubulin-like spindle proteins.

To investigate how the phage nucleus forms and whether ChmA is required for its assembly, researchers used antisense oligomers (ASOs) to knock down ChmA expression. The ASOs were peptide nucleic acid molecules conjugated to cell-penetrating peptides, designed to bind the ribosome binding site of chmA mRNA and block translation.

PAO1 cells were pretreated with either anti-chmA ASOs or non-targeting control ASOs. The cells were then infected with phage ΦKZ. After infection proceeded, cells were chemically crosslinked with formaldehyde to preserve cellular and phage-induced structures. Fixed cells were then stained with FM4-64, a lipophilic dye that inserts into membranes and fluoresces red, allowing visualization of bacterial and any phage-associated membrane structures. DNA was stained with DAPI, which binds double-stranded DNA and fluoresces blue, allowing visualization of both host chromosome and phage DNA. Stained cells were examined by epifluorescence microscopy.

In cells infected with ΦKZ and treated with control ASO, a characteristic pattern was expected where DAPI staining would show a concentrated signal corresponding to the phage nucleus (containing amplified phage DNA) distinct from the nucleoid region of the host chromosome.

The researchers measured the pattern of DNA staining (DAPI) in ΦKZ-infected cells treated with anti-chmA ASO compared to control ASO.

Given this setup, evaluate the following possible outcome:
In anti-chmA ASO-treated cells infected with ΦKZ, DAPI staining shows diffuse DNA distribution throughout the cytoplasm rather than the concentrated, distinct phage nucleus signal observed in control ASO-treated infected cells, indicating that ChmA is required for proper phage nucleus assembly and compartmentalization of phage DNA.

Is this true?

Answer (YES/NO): NO